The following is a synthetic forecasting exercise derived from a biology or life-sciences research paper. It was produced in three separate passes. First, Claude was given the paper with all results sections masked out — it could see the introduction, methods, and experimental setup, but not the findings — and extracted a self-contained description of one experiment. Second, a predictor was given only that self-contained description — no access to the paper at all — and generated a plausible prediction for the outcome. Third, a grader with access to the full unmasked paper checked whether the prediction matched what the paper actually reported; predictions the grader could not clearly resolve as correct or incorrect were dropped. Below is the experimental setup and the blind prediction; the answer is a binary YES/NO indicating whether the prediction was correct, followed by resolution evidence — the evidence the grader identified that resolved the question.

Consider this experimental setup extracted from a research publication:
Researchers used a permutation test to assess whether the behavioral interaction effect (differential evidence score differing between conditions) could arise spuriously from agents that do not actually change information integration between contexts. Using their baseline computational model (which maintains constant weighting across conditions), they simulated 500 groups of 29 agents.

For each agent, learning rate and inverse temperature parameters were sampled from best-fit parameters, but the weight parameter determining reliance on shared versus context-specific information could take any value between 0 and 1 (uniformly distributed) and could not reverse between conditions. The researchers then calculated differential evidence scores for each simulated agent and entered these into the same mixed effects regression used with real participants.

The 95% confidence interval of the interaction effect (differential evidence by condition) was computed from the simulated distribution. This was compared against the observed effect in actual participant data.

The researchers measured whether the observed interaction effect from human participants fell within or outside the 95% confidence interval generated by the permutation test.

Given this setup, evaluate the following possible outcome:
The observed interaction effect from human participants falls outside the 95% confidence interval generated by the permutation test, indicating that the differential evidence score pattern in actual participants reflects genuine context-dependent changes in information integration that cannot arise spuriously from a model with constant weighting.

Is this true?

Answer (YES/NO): YES